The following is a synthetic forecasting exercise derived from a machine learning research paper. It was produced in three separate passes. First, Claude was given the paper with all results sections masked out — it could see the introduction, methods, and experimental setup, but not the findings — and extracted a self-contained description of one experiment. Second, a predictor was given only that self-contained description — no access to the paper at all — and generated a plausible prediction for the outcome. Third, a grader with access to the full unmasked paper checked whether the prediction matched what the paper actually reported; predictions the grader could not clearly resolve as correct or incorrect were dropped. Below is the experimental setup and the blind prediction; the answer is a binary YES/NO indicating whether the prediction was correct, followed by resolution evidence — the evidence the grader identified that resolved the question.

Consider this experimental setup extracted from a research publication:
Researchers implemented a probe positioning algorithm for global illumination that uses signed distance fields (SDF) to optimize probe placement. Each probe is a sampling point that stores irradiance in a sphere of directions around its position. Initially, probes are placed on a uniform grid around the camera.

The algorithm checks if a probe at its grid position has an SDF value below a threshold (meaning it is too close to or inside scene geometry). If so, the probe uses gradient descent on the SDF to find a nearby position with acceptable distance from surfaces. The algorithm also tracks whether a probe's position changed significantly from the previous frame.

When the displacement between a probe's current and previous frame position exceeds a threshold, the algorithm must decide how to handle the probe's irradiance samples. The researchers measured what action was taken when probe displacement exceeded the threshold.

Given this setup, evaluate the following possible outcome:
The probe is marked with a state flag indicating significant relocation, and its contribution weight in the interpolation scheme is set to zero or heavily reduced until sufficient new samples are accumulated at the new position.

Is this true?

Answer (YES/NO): NO